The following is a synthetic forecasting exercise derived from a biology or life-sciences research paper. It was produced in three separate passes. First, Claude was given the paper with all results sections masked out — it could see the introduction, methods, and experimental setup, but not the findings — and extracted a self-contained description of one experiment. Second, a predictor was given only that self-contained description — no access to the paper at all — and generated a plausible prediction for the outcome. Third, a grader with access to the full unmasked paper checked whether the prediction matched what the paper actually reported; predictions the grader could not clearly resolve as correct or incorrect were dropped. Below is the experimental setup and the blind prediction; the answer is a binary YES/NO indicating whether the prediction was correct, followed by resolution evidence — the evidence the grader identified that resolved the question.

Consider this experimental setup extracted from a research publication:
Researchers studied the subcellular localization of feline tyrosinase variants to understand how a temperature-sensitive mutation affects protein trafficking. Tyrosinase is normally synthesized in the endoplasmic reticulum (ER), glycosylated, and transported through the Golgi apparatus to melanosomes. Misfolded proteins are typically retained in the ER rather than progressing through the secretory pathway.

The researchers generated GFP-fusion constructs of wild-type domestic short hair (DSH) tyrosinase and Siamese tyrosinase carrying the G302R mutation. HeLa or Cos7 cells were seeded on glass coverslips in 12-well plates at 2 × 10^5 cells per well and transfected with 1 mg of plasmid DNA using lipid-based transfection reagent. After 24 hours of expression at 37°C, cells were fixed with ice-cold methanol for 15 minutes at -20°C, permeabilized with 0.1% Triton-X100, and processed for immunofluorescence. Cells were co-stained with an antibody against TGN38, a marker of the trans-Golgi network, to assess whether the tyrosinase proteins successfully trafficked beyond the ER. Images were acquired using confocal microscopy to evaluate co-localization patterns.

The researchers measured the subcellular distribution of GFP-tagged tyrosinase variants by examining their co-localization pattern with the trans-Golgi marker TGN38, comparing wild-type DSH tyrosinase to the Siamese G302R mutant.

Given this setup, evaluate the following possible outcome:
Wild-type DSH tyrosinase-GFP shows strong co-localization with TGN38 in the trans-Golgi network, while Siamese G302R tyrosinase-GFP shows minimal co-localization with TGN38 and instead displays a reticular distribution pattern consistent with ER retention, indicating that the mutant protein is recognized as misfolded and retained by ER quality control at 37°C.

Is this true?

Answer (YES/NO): NO